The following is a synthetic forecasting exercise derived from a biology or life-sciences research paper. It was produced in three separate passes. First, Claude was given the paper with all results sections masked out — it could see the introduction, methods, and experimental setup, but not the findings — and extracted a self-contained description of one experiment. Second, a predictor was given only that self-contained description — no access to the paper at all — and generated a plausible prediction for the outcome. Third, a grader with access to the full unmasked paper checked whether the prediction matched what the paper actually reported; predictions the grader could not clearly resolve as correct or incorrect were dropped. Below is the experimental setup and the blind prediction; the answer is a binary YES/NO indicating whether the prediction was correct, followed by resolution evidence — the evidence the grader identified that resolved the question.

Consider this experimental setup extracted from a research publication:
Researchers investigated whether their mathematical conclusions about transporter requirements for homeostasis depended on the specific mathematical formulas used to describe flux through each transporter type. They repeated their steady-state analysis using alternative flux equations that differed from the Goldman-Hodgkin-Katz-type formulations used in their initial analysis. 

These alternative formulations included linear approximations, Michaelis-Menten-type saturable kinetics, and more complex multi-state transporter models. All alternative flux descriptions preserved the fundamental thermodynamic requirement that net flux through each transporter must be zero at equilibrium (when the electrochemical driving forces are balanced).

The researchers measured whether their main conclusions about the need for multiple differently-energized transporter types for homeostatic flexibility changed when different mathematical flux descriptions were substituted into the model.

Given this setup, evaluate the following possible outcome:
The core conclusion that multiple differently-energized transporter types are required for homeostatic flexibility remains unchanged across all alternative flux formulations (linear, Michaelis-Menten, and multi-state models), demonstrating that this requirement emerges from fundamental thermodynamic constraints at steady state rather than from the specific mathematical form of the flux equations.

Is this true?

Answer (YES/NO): YES